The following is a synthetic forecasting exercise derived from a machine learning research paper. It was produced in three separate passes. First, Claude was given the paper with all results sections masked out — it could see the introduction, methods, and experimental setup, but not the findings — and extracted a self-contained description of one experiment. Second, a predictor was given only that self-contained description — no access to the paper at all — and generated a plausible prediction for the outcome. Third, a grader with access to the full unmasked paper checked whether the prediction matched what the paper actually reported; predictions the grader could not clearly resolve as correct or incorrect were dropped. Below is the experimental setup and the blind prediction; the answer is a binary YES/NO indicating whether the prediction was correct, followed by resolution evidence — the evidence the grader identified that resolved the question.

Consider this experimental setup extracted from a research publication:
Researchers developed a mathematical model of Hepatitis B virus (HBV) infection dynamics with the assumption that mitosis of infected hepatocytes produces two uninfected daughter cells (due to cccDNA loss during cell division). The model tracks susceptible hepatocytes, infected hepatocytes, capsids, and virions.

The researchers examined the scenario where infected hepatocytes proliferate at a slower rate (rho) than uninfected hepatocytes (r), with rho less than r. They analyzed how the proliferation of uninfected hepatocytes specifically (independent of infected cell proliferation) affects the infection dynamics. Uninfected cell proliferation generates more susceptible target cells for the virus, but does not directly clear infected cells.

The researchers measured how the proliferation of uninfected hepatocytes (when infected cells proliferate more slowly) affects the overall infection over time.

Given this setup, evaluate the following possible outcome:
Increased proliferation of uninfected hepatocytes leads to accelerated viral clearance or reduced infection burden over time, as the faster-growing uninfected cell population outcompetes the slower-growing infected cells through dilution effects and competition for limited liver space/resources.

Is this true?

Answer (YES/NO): NO